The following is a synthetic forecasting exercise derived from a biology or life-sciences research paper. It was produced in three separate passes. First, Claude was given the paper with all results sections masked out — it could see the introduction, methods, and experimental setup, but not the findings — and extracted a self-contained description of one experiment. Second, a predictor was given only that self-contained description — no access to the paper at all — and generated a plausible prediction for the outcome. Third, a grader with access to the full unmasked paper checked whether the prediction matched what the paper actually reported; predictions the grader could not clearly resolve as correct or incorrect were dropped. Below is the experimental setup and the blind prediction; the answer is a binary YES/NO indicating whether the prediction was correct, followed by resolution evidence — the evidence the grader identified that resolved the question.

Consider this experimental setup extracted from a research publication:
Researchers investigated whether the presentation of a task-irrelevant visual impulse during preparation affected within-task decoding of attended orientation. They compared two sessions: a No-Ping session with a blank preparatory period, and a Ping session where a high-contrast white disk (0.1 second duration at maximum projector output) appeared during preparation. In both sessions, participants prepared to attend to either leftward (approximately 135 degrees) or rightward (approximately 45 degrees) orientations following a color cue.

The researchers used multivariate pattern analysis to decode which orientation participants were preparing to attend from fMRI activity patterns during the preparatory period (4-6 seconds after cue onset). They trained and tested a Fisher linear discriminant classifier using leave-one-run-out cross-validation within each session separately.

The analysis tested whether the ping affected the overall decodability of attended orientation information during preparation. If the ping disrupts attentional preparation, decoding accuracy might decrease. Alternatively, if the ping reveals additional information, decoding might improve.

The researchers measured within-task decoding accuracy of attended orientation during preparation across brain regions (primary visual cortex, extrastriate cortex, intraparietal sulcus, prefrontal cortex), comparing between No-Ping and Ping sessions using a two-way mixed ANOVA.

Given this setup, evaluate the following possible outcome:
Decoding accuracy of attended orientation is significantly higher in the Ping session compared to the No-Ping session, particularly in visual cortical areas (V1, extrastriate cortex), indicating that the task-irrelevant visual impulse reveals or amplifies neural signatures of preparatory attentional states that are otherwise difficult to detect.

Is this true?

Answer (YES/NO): NO